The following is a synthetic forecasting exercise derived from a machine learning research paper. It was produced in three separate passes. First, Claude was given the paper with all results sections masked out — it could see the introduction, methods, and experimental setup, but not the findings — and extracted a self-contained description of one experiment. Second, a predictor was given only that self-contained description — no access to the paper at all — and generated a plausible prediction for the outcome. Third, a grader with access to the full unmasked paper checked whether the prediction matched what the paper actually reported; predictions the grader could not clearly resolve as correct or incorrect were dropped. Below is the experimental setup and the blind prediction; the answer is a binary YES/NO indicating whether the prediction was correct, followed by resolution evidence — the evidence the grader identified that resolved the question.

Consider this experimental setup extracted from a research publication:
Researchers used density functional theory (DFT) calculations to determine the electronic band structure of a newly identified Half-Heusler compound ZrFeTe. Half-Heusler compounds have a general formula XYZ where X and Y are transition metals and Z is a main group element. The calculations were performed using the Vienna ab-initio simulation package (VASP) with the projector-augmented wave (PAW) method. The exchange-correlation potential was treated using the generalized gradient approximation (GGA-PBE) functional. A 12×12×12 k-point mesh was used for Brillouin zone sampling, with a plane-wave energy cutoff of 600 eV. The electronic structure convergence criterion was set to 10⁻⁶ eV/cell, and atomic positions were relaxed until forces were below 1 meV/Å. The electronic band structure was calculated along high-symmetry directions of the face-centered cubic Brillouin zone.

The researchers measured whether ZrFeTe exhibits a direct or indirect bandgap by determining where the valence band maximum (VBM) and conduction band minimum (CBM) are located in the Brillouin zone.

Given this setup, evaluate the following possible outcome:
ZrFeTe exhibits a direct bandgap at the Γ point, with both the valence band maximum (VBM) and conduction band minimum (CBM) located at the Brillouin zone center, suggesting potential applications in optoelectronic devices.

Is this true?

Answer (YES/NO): NO